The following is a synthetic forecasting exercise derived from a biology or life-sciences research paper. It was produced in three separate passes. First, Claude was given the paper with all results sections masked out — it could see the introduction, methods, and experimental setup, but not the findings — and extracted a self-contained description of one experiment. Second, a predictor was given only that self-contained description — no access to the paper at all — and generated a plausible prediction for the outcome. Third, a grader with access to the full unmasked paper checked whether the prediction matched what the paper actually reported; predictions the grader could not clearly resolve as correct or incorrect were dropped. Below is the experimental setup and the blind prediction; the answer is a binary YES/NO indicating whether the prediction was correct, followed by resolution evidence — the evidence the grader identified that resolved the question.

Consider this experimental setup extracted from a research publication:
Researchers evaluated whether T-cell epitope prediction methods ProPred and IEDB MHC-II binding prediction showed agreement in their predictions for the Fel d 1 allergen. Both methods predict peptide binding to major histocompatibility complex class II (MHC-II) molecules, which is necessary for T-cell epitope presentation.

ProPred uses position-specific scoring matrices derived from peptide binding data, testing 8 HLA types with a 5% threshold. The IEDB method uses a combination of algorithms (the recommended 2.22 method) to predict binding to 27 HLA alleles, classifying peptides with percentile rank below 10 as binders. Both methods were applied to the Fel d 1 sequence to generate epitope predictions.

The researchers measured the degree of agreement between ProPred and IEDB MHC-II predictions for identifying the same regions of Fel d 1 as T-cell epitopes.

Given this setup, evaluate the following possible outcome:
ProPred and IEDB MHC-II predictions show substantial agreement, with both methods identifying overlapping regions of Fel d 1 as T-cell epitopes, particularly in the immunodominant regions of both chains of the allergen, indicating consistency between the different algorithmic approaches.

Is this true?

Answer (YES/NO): NO